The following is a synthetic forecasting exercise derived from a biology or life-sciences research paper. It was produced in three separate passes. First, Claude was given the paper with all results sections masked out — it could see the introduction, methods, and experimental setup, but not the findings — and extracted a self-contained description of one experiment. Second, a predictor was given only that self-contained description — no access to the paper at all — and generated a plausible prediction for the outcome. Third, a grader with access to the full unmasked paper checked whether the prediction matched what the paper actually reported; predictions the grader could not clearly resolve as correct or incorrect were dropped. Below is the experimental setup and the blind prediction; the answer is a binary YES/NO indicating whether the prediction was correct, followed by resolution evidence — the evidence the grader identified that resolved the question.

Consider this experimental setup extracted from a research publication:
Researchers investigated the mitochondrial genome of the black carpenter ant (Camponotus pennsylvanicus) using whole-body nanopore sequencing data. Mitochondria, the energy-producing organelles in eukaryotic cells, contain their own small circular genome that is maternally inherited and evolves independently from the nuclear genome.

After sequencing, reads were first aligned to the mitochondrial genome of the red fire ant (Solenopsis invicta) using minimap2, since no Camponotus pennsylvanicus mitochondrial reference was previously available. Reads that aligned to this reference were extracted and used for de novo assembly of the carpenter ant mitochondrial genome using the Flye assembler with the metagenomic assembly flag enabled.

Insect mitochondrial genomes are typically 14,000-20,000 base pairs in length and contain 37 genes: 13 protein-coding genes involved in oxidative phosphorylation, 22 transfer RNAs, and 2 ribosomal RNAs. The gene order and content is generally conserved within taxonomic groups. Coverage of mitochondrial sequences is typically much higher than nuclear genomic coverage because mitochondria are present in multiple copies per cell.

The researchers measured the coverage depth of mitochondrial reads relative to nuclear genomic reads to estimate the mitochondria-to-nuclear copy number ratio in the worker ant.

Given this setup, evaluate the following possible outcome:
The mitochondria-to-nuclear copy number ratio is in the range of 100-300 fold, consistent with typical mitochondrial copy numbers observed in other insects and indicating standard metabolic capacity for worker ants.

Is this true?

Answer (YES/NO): NO